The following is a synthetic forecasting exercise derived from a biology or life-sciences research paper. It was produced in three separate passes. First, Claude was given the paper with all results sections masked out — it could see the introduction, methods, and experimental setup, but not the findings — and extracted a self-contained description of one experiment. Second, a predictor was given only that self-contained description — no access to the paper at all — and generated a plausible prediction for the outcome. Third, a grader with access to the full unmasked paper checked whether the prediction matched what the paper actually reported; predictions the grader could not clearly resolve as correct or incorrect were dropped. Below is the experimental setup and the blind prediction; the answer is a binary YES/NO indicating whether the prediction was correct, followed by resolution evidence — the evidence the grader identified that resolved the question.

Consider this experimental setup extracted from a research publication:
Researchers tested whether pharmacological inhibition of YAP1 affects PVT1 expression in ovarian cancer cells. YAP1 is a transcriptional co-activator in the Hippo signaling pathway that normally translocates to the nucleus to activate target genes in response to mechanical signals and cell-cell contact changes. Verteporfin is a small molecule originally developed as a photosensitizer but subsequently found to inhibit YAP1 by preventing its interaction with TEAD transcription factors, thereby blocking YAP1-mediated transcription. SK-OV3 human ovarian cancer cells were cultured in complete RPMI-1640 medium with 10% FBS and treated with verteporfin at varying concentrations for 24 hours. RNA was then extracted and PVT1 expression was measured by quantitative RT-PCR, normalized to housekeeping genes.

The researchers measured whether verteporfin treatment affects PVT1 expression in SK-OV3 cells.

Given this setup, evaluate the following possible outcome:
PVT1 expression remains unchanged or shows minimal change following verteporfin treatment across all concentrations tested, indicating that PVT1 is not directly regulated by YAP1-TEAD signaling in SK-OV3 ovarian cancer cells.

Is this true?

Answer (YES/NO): NO